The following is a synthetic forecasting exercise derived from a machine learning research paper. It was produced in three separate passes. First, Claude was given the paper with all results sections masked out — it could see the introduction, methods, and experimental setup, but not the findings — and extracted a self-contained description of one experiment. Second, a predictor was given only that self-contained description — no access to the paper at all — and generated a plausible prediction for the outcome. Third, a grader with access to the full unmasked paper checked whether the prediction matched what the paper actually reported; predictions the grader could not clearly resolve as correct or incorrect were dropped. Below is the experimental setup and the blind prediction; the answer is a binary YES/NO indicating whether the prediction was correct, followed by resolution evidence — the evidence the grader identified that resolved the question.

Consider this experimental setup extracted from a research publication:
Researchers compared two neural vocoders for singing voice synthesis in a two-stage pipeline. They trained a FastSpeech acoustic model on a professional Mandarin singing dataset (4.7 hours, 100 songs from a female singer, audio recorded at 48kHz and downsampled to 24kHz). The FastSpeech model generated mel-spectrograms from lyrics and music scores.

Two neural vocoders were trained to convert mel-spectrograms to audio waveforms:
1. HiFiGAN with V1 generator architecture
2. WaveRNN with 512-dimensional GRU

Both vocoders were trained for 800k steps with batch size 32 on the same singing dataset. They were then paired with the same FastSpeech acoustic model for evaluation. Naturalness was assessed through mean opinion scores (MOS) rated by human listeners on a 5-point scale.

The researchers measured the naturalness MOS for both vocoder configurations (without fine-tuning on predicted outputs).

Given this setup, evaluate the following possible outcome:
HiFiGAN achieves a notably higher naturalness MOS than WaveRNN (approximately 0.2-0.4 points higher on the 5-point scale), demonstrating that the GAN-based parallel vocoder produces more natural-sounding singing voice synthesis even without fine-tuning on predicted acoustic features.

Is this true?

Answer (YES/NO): NO